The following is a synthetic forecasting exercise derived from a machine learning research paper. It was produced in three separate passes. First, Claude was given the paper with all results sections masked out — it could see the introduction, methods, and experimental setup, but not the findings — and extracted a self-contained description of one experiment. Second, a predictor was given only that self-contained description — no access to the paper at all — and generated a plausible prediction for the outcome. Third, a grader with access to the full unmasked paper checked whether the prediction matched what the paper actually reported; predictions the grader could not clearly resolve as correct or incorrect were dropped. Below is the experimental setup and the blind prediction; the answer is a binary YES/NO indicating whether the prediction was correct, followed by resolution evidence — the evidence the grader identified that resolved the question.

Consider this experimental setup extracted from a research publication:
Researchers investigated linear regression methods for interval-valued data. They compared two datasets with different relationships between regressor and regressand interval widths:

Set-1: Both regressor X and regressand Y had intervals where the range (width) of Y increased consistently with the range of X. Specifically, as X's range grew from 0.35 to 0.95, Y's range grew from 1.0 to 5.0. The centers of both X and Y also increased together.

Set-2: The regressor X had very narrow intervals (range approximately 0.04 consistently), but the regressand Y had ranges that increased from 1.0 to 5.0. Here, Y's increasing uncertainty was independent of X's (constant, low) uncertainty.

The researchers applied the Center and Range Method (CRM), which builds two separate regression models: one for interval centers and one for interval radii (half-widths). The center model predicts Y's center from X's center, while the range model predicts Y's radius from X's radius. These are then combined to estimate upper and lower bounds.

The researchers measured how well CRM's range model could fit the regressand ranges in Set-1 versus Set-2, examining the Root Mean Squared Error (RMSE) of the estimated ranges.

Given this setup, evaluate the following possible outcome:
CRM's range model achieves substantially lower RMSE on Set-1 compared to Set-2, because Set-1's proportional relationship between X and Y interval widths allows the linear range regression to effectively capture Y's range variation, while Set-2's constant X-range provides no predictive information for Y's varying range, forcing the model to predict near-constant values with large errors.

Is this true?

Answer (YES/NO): YES